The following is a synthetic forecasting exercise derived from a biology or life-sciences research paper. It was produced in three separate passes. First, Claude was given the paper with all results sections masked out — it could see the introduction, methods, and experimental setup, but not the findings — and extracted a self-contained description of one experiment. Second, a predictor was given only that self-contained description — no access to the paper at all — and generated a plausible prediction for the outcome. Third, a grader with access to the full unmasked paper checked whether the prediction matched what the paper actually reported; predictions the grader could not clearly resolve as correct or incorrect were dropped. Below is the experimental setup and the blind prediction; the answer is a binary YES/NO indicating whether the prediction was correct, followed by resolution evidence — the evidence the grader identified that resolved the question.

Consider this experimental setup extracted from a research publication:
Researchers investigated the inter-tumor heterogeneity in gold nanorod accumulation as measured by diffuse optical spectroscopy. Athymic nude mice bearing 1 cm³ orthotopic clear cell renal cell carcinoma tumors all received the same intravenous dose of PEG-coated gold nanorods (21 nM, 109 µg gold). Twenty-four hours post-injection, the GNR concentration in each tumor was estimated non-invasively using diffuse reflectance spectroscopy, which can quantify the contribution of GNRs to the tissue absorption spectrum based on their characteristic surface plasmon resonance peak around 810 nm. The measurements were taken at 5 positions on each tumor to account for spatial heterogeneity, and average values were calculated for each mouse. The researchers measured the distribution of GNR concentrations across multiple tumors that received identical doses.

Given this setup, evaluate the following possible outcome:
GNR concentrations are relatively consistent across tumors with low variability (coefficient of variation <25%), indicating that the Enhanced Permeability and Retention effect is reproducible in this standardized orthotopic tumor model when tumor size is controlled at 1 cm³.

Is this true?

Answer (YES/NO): NO